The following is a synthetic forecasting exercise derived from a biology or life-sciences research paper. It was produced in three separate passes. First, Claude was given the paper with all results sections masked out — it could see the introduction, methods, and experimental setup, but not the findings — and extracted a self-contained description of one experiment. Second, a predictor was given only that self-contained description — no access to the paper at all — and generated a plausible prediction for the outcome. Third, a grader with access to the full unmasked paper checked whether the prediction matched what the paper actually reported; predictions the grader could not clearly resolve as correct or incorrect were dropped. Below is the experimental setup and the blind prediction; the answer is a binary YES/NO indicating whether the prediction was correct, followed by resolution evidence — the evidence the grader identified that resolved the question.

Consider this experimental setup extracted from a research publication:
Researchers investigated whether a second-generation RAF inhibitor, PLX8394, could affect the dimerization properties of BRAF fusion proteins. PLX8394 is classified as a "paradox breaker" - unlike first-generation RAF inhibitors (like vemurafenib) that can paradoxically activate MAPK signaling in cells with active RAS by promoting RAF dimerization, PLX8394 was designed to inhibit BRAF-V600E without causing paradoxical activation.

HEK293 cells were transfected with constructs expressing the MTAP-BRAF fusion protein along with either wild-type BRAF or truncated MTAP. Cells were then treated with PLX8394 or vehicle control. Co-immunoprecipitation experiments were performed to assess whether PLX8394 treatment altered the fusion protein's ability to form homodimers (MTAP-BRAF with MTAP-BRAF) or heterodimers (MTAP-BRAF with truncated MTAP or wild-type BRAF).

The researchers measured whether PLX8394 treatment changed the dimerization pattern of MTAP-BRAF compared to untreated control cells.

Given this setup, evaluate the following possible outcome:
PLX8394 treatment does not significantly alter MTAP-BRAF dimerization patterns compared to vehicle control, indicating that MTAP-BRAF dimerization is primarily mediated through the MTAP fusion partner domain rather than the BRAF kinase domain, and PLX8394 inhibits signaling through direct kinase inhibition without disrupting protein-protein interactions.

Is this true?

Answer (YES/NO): NO